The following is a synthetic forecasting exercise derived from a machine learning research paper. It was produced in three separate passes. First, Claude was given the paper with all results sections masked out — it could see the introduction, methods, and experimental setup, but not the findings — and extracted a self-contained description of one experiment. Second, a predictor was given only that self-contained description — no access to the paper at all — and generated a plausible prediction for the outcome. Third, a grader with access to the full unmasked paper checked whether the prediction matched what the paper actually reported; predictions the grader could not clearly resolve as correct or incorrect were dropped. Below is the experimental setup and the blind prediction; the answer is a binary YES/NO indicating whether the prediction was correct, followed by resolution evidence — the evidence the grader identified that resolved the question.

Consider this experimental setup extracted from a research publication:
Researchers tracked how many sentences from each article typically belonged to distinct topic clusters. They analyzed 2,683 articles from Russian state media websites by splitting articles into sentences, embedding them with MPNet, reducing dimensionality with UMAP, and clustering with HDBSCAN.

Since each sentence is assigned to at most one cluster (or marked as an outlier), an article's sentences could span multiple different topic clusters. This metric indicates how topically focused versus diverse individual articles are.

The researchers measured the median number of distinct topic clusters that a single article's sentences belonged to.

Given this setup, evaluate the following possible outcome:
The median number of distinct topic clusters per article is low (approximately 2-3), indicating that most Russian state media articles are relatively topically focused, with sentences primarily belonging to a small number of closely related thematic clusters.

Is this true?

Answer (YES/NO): NO